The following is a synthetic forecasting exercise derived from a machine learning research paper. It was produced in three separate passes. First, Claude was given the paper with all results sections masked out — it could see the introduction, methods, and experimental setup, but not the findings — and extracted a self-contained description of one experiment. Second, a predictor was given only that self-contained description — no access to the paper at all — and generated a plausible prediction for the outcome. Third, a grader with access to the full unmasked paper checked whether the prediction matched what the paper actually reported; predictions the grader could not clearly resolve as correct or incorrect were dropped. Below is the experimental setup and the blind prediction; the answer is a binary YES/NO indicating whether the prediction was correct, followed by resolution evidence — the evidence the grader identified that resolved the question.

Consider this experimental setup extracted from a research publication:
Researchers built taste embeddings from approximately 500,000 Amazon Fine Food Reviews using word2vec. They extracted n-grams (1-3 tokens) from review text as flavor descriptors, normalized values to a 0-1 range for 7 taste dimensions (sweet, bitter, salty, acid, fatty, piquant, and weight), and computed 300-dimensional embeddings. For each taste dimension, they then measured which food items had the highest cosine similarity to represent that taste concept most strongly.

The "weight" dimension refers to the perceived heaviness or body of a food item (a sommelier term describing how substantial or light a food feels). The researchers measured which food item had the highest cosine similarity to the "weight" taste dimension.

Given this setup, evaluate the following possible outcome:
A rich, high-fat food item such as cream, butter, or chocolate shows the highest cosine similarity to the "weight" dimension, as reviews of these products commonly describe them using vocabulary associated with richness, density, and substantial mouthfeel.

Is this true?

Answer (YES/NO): NO